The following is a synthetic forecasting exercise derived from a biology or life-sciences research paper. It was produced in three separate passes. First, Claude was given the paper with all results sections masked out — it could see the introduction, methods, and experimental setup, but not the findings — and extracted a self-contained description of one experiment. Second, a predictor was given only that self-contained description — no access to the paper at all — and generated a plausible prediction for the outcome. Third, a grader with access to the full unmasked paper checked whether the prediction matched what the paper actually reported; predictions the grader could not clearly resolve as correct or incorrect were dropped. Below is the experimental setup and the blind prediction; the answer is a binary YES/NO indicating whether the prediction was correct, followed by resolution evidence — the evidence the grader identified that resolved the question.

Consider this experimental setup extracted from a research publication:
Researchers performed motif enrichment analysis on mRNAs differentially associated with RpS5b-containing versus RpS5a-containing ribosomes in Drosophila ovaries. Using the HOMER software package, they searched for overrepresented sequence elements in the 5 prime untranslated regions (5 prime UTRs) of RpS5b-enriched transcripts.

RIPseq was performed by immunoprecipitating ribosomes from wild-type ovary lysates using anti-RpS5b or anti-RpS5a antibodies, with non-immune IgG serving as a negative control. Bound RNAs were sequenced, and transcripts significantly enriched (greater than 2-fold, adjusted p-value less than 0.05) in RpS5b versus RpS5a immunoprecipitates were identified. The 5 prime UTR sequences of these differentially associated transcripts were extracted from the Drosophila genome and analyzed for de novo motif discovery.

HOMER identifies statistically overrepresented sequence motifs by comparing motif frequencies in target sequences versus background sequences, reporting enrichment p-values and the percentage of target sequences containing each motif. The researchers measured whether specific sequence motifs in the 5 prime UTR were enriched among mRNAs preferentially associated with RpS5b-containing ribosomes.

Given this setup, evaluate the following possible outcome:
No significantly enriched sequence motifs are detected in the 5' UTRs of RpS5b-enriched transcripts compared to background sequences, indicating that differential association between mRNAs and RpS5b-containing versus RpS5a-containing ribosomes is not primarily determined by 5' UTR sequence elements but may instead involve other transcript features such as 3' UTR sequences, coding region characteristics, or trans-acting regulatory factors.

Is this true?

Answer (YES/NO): NO